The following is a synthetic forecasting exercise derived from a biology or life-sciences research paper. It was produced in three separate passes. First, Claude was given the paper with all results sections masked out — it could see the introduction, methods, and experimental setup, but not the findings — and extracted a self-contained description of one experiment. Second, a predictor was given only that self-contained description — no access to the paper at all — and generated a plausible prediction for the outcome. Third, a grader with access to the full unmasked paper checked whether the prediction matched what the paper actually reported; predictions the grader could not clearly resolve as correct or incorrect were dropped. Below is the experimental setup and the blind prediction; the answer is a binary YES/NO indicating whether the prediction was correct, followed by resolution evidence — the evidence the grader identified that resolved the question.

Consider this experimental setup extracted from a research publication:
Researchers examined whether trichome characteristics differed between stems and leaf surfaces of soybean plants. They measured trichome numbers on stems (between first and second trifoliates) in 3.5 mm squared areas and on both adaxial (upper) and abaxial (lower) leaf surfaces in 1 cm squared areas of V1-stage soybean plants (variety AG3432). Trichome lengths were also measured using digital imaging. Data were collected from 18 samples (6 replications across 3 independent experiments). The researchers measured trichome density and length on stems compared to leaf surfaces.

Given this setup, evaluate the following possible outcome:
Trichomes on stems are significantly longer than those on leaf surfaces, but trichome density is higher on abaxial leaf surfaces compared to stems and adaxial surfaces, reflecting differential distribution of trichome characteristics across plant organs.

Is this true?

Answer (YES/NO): NO